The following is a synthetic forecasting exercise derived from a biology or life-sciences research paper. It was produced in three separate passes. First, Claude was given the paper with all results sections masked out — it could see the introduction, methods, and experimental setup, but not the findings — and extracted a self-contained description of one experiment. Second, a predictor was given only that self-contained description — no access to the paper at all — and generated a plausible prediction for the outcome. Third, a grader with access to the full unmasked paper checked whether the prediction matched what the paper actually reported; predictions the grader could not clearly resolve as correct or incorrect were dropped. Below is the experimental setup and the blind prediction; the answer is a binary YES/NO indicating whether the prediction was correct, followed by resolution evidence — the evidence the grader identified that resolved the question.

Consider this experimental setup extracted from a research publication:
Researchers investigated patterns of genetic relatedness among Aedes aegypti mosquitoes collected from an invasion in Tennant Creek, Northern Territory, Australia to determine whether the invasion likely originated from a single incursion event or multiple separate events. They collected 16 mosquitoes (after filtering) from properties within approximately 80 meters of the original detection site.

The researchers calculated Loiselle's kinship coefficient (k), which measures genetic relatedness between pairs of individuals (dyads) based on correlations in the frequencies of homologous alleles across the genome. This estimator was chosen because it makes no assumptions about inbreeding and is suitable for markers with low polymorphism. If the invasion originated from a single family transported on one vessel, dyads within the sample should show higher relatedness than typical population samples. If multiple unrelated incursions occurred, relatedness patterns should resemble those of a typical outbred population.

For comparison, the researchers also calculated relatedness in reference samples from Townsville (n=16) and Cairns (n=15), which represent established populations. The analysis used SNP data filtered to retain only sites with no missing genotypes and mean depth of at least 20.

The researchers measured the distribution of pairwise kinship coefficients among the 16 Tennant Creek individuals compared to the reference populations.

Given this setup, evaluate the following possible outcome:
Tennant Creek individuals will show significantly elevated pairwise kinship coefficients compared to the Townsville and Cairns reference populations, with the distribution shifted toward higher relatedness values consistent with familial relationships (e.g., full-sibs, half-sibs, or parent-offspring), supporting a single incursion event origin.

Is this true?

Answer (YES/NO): YES